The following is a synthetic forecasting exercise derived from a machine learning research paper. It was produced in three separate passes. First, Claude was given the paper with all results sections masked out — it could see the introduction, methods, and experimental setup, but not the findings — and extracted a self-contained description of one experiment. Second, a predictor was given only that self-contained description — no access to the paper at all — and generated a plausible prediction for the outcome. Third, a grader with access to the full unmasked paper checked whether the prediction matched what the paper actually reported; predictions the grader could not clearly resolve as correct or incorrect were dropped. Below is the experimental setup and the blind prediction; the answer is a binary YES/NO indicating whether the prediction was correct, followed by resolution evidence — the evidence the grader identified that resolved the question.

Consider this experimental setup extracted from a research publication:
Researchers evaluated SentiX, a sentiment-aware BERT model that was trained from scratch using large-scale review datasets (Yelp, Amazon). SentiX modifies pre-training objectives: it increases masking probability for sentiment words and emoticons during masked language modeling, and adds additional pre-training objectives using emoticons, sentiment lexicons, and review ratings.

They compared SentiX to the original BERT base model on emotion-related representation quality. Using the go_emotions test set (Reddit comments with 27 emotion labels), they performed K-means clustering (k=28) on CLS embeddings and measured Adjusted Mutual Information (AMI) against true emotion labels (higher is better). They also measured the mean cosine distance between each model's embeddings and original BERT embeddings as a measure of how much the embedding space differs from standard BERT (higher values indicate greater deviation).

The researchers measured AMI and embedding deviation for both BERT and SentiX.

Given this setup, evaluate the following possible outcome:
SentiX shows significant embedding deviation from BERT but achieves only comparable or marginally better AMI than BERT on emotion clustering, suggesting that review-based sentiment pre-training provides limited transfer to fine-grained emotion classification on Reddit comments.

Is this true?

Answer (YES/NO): YES